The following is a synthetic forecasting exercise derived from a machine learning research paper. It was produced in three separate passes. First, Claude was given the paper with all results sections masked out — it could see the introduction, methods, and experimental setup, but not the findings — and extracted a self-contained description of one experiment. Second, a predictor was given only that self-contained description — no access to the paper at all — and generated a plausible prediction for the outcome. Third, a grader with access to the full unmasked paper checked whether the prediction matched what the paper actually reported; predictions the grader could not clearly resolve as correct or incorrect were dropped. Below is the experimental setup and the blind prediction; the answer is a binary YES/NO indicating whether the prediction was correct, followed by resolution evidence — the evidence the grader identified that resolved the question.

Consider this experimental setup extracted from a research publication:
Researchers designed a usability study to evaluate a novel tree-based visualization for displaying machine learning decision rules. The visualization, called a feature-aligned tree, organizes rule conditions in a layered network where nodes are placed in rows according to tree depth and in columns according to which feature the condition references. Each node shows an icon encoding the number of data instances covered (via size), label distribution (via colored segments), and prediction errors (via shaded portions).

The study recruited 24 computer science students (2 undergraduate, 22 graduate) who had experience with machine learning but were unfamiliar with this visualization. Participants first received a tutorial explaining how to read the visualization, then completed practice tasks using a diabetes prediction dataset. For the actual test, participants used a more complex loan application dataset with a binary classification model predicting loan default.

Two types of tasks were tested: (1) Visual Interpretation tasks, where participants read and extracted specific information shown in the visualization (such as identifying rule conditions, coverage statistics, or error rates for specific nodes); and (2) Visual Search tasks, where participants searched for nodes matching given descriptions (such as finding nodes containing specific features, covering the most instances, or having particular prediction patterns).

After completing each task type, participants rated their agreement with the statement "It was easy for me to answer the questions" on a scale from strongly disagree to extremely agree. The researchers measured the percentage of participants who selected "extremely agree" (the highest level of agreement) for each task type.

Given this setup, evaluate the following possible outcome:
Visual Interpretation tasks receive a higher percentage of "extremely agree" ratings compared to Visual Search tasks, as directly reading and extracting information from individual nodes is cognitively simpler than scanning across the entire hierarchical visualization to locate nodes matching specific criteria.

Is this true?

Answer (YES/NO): YES